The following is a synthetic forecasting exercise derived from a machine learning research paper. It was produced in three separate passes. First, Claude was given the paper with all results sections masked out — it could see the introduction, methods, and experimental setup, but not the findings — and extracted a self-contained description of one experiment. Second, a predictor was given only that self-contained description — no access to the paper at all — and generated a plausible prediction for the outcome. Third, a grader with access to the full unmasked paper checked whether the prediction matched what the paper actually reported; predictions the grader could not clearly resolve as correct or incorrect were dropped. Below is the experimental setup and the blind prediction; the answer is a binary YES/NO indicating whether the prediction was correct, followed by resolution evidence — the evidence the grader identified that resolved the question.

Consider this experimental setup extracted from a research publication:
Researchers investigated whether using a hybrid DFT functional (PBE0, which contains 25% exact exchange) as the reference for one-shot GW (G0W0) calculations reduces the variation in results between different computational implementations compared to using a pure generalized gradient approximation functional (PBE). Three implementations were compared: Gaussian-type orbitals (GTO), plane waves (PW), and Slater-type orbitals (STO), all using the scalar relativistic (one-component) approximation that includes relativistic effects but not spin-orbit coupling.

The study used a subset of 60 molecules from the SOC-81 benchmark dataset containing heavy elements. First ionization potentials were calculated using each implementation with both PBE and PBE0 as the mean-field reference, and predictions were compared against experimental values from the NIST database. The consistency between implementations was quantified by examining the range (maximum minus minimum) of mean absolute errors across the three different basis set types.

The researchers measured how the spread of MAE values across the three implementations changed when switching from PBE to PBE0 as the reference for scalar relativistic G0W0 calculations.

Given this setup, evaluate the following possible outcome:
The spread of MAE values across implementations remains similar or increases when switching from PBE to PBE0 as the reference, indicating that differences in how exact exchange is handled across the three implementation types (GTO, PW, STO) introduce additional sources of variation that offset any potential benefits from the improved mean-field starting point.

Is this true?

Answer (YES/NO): NO